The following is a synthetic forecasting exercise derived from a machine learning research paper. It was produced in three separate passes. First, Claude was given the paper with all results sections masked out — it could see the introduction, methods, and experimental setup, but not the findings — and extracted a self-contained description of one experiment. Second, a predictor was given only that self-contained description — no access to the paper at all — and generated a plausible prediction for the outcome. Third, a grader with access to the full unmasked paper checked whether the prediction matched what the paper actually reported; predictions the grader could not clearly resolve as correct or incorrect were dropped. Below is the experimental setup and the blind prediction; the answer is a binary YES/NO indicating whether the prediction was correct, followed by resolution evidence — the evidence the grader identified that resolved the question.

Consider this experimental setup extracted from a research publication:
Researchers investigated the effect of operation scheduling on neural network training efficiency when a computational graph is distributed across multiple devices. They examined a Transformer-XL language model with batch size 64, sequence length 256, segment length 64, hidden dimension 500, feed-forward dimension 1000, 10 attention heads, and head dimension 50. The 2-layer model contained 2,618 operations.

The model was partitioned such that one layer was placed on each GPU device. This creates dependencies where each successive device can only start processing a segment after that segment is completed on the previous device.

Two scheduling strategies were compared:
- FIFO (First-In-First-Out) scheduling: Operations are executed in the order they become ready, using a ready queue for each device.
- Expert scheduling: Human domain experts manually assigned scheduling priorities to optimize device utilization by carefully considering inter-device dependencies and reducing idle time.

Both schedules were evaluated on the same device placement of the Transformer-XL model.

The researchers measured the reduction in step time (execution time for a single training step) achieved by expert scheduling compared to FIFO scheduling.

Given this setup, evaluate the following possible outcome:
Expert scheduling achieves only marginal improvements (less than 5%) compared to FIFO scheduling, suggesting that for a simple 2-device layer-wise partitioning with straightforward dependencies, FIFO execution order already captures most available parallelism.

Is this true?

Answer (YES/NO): NO